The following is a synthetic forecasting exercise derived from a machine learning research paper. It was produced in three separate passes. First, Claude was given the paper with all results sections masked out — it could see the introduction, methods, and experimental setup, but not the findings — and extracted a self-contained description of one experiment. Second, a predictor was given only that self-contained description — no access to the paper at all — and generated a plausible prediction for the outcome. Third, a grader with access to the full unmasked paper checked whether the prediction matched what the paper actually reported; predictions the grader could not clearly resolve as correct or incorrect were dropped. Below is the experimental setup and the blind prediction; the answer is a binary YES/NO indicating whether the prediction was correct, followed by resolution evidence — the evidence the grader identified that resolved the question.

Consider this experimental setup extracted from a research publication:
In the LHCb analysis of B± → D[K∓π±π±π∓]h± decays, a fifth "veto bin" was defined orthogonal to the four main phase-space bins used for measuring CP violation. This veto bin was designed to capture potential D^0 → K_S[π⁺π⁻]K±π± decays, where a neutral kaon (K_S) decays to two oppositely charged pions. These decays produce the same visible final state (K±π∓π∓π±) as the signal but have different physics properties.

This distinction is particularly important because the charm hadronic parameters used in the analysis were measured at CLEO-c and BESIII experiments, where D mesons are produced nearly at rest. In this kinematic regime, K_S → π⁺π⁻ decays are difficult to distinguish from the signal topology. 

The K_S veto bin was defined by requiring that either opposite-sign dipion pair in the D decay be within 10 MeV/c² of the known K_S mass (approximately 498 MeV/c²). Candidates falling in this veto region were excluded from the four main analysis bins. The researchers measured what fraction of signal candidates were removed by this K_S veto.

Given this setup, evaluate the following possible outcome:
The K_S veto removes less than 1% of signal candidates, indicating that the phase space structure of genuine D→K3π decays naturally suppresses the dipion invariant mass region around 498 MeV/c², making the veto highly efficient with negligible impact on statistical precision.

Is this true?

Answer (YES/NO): NO